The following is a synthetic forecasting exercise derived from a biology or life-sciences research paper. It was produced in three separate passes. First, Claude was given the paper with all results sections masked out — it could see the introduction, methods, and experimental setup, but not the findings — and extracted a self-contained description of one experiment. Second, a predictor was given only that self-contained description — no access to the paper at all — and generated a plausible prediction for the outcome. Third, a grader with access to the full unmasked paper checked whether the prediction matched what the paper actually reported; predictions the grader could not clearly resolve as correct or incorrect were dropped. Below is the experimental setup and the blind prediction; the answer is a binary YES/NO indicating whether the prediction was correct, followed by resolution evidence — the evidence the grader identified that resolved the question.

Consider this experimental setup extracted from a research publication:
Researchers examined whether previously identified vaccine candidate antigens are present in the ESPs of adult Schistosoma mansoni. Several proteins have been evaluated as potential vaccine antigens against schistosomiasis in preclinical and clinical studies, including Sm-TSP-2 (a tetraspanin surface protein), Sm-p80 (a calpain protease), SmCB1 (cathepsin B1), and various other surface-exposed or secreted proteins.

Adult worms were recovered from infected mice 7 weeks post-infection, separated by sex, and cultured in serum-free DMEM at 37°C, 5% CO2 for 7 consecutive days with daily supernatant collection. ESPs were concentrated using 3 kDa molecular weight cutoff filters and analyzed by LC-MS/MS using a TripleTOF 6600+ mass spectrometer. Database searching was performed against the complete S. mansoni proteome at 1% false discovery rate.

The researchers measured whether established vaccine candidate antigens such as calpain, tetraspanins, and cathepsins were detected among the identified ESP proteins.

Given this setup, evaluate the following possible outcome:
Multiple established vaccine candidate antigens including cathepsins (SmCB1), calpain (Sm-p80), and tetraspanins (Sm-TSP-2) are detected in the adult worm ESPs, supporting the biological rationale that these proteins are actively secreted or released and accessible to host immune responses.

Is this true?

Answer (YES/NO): NO